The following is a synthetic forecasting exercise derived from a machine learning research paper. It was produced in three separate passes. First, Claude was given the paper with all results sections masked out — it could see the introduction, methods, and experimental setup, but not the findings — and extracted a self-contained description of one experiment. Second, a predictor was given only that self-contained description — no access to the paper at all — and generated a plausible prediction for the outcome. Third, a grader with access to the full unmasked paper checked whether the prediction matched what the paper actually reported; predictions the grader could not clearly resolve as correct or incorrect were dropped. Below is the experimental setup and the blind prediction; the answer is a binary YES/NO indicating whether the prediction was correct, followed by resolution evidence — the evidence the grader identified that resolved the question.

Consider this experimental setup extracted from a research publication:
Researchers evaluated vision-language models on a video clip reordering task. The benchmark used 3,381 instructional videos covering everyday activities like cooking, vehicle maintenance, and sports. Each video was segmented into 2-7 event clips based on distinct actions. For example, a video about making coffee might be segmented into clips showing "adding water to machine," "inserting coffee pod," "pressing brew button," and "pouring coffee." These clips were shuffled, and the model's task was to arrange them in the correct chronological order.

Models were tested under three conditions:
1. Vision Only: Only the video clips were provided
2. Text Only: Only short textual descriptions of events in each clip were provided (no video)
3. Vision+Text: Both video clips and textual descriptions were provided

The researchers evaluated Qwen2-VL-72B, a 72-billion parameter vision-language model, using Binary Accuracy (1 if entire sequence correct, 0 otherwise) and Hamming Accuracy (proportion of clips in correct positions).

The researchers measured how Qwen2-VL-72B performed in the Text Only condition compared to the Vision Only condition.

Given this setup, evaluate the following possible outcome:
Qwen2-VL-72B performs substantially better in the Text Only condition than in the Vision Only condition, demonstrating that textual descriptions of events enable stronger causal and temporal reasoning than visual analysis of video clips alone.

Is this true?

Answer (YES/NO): YES